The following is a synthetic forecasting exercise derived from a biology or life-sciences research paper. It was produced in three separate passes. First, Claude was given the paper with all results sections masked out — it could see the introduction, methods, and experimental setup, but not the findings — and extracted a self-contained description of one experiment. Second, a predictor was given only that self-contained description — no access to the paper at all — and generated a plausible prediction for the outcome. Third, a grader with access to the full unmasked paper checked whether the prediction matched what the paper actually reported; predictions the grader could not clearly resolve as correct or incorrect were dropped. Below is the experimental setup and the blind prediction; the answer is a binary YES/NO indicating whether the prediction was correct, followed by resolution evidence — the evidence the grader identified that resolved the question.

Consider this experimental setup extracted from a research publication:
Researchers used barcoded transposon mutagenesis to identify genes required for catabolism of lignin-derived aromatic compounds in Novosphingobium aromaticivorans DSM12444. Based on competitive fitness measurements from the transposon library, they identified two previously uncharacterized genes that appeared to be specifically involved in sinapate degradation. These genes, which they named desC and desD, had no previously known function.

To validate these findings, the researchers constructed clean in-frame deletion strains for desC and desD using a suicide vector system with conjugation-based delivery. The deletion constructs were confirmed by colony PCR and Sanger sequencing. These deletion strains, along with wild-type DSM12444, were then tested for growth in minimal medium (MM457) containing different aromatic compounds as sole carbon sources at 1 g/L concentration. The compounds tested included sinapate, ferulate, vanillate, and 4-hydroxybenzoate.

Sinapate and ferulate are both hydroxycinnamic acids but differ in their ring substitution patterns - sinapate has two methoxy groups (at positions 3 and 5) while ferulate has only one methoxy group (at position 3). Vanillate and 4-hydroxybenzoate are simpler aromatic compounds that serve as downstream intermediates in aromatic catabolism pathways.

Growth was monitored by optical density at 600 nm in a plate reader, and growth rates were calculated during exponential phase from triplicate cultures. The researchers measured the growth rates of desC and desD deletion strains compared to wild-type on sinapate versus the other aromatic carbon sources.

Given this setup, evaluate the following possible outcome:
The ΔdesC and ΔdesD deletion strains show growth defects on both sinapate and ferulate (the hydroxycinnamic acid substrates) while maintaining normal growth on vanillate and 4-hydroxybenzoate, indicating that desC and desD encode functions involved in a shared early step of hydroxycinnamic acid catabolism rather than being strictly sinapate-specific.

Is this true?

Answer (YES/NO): NO